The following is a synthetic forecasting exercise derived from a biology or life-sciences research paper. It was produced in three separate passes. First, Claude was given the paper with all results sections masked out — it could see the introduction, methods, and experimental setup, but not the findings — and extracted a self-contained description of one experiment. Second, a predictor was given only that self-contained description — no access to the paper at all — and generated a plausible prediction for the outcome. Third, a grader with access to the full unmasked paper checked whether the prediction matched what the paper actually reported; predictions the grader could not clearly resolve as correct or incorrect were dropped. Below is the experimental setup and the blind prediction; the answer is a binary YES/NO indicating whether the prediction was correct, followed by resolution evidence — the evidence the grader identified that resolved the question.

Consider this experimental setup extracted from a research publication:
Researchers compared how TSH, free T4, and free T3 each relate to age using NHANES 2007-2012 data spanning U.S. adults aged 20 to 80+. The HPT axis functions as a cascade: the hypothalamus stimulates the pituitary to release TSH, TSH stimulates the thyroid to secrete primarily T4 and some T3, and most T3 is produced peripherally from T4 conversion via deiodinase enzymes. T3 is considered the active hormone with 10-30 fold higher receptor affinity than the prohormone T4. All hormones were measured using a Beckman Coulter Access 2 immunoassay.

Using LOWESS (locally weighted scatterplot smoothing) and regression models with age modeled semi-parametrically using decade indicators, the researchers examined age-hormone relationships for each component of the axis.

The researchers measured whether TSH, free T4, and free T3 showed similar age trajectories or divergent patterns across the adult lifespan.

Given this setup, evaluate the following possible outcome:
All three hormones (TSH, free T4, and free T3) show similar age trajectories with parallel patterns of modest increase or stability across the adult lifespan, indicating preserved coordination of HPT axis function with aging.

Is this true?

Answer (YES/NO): NO